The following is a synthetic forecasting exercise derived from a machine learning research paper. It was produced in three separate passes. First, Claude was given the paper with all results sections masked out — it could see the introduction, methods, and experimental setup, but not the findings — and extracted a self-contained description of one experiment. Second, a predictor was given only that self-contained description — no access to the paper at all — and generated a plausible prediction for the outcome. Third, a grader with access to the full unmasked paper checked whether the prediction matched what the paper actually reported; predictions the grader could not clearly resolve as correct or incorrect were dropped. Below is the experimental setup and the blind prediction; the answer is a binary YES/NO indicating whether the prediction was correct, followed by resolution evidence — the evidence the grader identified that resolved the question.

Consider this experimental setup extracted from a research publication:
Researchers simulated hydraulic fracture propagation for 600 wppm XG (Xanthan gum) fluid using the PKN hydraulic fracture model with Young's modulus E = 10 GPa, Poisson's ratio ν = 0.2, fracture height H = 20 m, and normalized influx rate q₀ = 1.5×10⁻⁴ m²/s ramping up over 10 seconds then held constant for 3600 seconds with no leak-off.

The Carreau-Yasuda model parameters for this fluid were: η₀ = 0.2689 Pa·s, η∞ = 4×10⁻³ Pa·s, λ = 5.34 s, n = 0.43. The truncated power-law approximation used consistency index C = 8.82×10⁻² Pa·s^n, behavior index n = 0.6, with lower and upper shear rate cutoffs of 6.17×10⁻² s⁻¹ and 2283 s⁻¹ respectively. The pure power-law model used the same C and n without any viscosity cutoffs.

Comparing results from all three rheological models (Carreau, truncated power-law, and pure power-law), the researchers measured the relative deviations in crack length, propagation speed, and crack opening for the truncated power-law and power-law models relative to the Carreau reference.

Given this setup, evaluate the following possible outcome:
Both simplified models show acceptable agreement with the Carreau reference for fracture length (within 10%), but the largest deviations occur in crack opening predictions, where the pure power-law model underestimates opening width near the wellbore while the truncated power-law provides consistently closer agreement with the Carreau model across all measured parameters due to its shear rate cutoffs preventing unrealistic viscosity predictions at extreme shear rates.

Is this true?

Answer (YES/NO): NO